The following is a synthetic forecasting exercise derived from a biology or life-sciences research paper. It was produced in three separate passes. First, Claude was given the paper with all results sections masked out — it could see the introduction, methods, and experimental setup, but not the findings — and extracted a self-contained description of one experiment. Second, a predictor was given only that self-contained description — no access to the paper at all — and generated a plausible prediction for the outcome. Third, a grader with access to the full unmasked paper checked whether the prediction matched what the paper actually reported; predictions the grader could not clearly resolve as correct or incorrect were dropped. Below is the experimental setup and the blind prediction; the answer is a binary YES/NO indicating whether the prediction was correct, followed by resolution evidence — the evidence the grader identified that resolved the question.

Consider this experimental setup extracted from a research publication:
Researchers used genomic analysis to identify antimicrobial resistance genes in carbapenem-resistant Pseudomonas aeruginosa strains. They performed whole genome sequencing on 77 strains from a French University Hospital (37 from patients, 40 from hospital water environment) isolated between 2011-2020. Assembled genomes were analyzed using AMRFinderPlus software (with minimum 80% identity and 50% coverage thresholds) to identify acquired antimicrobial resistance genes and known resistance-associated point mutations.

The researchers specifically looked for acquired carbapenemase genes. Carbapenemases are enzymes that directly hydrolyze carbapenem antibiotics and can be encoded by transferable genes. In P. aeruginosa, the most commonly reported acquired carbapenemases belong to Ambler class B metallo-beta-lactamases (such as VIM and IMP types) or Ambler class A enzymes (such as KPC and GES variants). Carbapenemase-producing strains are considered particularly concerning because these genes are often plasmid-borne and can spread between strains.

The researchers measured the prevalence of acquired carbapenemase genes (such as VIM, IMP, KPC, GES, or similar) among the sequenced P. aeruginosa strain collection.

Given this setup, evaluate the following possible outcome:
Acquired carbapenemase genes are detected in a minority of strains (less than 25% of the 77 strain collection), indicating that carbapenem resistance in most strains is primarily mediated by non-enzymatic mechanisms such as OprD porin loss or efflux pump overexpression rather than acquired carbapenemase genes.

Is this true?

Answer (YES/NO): YES